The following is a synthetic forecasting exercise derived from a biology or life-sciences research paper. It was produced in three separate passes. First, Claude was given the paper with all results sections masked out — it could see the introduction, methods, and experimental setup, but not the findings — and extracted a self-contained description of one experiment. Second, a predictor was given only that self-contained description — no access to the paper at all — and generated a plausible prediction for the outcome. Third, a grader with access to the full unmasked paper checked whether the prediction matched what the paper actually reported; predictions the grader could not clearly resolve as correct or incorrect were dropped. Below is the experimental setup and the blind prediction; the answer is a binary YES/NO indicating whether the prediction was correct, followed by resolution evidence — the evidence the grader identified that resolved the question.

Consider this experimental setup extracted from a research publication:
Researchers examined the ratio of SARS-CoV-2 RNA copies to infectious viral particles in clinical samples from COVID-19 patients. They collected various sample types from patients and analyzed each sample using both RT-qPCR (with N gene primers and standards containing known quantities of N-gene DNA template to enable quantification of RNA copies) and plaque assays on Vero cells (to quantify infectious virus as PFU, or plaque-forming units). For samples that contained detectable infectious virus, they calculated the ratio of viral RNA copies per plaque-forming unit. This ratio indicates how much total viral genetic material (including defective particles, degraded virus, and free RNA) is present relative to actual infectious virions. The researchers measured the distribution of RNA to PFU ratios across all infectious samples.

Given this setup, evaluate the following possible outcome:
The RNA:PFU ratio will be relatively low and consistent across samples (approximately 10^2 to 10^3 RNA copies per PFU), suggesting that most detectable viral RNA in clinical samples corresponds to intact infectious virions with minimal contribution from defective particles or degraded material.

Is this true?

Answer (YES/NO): NO